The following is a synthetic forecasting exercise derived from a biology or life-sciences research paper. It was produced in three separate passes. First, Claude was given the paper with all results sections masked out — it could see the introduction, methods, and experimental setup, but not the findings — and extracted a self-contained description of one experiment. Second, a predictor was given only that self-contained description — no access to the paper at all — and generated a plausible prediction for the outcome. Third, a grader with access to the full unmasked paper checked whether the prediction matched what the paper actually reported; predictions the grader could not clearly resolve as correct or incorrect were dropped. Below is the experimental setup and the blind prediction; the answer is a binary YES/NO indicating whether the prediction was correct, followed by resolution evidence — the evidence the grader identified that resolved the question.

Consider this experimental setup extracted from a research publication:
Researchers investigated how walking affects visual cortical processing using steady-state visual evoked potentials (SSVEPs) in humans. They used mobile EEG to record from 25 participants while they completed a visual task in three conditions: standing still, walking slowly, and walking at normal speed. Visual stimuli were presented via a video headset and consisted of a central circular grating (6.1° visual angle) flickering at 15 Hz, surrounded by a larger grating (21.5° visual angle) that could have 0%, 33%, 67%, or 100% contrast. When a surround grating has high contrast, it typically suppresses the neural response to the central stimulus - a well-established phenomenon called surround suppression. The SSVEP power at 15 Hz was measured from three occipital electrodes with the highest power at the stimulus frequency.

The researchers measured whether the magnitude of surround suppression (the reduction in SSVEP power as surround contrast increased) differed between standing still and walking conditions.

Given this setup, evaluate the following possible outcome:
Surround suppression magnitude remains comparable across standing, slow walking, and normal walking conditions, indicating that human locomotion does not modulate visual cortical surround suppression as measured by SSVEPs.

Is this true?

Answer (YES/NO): NO